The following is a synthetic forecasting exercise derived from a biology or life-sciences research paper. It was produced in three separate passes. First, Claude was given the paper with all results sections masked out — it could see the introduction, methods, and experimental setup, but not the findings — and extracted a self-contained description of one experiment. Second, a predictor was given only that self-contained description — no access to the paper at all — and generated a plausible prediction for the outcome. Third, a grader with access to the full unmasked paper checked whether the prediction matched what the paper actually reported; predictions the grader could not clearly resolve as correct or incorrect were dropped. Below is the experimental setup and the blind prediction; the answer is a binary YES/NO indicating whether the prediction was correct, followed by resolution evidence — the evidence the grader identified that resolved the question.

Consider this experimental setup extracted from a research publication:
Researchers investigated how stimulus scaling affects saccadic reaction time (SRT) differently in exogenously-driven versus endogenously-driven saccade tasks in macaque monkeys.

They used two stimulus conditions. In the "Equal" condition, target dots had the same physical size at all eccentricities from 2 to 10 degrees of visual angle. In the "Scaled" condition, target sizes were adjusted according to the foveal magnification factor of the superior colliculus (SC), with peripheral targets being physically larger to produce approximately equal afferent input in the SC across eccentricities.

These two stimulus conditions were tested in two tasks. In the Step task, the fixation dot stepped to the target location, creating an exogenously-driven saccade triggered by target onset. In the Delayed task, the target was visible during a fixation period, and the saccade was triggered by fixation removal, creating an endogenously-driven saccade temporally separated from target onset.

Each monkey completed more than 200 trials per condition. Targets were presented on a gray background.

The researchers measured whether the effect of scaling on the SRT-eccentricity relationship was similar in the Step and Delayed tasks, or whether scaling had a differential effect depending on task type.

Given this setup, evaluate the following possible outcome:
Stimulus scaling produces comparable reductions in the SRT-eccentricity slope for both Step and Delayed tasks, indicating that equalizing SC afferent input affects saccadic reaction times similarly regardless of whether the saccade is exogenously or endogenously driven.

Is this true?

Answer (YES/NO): NO